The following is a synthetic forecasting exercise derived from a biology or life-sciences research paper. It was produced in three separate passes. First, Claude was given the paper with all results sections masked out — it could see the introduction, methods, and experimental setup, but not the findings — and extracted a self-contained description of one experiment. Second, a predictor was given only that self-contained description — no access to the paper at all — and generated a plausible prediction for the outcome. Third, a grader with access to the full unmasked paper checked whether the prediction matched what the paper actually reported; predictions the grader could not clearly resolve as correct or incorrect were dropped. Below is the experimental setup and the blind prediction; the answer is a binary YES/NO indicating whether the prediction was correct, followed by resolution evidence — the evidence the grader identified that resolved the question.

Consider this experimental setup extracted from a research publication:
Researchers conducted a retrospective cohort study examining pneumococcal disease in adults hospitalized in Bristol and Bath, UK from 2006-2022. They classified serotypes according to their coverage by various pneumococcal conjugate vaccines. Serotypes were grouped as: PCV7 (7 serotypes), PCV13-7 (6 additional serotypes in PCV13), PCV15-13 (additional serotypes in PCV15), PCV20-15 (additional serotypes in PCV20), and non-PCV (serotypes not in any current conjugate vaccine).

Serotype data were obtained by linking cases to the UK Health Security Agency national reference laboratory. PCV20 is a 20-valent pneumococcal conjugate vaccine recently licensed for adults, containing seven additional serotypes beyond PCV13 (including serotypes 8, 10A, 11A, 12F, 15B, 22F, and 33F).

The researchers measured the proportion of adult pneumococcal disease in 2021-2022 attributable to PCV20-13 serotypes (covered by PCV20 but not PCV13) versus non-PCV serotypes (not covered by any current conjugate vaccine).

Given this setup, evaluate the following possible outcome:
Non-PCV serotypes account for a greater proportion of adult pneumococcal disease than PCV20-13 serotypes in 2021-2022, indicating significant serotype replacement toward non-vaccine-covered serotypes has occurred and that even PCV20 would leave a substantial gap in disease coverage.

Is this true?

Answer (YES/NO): NO